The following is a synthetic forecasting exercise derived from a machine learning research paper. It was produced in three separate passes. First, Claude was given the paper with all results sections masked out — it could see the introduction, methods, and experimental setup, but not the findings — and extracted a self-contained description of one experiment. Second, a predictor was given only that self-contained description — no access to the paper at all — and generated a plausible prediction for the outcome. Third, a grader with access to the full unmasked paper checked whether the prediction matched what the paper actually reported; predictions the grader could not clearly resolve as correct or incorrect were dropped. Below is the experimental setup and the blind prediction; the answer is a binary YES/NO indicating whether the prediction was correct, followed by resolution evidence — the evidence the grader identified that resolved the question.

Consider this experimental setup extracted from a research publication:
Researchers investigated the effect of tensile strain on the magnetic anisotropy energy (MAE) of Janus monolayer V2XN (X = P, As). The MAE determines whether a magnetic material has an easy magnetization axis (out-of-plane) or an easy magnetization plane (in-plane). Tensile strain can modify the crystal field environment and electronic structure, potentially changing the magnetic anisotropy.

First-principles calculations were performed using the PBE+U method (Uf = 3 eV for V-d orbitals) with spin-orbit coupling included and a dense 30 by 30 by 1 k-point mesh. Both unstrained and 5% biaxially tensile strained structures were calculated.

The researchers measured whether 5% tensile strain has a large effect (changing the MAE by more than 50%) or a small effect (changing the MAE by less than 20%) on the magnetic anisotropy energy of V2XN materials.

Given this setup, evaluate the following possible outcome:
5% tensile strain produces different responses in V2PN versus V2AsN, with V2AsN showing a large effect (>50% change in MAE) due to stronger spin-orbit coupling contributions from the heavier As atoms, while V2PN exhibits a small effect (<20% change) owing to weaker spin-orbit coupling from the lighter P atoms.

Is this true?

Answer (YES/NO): NO